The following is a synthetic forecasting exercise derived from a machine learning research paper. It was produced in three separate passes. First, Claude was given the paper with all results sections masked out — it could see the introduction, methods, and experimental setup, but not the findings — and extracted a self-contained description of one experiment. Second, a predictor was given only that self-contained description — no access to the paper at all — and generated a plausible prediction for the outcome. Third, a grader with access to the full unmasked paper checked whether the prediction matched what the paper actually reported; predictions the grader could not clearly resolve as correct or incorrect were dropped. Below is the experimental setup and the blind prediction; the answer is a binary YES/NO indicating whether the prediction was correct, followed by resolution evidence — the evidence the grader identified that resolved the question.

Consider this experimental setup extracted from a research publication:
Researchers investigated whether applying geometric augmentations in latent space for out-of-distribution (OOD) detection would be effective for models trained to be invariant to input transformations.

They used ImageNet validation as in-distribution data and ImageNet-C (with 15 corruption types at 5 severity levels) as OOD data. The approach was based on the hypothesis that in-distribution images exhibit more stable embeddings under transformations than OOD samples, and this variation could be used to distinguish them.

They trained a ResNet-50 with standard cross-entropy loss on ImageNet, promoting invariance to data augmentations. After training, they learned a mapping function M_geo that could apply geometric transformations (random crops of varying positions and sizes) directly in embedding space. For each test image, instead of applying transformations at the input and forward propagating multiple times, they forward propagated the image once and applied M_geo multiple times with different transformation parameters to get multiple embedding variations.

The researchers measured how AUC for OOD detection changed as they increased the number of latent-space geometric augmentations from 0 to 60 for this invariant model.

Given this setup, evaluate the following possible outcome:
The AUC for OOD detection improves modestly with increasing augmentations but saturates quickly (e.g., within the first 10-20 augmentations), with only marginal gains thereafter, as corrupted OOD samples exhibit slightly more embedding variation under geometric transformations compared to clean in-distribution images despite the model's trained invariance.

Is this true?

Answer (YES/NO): NO